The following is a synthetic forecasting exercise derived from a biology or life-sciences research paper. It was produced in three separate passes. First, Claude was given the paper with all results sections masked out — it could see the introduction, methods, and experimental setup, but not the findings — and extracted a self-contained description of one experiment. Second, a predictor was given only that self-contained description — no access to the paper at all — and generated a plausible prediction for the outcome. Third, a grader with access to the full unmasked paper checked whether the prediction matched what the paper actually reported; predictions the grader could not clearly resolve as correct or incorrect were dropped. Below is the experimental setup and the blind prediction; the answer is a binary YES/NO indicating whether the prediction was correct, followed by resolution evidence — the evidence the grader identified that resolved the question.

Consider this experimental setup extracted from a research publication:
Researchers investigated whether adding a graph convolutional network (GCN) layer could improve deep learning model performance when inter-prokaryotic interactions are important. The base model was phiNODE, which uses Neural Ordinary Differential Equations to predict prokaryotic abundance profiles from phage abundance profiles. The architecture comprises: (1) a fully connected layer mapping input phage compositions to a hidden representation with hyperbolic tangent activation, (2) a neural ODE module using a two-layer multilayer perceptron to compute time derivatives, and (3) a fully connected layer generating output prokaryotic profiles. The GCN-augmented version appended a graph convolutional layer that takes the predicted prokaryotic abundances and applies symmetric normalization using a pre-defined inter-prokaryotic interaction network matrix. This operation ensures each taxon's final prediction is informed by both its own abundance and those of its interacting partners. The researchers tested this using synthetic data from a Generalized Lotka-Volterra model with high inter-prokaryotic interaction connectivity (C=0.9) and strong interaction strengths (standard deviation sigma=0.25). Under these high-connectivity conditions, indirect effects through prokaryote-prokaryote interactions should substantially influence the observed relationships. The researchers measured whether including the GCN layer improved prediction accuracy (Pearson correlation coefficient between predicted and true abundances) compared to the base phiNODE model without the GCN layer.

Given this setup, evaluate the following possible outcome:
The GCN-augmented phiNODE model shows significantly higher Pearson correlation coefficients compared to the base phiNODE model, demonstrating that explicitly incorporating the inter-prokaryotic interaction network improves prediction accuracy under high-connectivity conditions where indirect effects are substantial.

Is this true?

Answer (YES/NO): NO